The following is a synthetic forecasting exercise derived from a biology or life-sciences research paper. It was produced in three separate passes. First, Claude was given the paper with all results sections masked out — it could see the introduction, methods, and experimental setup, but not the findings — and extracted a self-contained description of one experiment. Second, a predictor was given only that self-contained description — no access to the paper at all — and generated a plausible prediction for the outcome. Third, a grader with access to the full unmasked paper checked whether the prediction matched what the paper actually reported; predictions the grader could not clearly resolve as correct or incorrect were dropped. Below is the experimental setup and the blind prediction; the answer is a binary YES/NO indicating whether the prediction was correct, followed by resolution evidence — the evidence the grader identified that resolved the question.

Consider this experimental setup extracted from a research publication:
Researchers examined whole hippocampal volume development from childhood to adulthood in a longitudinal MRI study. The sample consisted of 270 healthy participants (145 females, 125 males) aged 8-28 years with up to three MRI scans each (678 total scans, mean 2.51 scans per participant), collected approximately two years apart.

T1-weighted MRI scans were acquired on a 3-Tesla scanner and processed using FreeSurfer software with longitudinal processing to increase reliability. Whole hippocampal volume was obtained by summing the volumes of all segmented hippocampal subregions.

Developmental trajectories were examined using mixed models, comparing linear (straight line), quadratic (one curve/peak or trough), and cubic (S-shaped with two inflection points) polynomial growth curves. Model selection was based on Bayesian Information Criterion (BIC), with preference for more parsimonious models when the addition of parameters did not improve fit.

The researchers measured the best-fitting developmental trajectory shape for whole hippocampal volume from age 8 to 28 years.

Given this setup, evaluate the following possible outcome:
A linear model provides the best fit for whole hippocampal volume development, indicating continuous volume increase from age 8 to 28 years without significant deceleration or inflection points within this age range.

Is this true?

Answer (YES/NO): NO